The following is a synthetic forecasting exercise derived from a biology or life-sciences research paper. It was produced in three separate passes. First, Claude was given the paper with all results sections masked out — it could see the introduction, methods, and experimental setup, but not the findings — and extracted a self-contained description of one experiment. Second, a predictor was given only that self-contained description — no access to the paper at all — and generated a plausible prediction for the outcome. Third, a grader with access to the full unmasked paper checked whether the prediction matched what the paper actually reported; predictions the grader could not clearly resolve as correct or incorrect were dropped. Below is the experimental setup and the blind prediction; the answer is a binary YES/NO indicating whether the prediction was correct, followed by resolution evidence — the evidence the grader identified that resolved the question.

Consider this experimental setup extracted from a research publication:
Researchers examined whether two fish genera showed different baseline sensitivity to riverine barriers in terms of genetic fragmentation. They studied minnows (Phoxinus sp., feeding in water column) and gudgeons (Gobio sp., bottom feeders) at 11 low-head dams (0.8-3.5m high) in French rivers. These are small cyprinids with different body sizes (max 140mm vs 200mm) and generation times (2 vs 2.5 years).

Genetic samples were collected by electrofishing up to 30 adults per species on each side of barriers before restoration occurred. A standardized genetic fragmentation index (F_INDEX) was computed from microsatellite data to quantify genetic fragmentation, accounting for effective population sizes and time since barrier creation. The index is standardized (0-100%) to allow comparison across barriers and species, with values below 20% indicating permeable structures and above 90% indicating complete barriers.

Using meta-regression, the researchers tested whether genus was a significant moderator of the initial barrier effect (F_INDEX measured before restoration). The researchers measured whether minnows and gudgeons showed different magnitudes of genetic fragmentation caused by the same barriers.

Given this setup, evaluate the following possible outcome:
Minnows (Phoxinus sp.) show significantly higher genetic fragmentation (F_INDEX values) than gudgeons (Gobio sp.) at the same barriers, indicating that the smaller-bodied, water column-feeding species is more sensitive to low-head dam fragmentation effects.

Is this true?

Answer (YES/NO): NO